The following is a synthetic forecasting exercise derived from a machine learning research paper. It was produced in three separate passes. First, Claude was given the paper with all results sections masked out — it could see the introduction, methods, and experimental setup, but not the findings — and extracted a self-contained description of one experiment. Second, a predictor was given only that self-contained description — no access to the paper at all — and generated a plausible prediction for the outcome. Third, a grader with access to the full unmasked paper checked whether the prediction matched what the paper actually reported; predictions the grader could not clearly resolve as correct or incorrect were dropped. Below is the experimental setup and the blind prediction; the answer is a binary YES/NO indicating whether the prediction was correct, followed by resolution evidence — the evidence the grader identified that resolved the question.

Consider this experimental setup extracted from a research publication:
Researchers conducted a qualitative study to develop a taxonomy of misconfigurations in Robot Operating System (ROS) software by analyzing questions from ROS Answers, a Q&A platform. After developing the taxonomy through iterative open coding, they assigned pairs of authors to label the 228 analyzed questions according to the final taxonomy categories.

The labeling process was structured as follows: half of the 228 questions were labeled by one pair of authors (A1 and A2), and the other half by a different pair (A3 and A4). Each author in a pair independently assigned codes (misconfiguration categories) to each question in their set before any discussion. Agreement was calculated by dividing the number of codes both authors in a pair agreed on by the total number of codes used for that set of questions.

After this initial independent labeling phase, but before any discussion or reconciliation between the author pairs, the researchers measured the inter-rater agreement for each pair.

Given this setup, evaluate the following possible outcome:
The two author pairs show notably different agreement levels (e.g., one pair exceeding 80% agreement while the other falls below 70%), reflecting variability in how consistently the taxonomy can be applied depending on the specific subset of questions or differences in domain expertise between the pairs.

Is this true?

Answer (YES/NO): NO